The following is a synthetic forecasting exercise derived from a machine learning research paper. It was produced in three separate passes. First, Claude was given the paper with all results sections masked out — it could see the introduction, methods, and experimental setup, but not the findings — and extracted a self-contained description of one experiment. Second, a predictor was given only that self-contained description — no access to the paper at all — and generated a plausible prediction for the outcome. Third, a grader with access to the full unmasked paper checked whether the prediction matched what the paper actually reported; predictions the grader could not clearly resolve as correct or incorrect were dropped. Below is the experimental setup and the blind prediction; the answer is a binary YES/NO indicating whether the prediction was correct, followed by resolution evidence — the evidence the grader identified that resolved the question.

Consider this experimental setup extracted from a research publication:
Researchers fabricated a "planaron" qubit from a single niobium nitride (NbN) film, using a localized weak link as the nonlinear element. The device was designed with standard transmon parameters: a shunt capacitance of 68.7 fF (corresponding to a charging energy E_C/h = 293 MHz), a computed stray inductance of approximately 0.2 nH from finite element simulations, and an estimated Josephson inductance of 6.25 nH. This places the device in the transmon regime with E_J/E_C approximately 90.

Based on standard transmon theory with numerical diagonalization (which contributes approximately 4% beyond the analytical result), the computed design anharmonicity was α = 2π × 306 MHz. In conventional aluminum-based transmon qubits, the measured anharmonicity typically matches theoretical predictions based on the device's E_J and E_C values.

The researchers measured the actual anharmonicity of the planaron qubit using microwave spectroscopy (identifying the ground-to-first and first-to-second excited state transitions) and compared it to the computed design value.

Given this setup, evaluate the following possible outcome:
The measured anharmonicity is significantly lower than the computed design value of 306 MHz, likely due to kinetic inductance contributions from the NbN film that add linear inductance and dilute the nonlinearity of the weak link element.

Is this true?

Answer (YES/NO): NO